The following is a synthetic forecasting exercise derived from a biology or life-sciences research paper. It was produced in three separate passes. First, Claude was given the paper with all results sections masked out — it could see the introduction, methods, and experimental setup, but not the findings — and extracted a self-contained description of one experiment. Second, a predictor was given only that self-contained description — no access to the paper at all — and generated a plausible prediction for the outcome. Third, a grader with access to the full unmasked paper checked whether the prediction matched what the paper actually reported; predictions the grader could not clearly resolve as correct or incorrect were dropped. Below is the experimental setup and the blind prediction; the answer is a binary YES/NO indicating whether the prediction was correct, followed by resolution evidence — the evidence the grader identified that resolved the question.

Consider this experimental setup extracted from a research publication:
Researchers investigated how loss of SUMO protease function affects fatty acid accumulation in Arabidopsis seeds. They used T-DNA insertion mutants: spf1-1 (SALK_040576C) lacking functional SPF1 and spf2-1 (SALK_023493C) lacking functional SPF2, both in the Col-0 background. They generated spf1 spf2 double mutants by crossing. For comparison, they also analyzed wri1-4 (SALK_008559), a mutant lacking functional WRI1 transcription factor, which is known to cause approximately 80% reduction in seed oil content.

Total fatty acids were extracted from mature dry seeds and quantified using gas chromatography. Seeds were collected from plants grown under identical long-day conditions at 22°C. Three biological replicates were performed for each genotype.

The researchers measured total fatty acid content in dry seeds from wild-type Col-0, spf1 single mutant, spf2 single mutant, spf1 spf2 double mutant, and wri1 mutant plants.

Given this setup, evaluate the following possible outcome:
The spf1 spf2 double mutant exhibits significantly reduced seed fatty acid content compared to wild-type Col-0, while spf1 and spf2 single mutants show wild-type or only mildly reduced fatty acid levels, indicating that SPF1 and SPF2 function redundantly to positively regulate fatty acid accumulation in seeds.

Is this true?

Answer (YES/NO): NO